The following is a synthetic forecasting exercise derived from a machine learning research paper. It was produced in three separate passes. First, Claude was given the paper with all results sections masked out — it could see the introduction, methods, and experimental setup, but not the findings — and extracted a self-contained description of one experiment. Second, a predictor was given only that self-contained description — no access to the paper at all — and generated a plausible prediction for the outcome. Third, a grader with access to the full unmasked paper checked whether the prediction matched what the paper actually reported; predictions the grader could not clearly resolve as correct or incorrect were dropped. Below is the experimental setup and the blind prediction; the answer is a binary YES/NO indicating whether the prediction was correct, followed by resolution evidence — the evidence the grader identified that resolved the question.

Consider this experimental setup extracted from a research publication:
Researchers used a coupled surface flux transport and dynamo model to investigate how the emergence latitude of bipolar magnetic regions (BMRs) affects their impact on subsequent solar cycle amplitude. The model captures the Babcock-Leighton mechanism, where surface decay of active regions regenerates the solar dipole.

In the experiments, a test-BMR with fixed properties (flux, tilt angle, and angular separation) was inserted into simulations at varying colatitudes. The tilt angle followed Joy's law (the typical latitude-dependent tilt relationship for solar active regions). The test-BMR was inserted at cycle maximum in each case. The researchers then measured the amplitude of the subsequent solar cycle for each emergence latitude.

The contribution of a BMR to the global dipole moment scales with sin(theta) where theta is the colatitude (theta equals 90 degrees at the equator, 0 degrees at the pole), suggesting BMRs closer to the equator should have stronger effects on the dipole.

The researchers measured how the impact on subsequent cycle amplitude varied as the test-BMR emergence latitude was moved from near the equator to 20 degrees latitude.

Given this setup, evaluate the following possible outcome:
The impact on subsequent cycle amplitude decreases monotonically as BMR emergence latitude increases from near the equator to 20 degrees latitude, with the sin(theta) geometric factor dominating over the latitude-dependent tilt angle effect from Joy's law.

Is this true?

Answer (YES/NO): YES